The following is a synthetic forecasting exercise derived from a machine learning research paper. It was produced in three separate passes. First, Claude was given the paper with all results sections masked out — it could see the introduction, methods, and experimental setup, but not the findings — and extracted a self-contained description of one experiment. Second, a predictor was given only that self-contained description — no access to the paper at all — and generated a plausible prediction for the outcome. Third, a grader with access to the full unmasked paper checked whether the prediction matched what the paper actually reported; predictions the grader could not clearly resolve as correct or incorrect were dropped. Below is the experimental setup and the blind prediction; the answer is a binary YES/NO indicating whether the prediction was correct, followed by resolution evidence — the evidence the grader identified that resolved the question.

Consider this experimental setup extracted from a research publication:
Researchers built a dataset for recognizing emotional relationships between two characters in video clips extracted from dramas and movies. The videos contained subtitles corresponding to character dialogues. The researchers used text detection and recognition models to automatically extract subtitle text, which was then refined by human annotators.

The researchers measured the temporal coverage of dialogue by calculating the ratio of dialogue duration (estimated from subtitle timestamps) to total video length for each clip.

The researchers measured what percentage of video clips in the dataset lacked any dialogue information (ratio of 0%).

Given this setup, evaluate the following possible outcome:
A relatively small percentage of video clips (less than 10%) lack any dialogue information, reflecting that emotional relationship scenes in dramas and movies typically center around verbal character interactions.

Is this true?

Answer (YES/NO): YES